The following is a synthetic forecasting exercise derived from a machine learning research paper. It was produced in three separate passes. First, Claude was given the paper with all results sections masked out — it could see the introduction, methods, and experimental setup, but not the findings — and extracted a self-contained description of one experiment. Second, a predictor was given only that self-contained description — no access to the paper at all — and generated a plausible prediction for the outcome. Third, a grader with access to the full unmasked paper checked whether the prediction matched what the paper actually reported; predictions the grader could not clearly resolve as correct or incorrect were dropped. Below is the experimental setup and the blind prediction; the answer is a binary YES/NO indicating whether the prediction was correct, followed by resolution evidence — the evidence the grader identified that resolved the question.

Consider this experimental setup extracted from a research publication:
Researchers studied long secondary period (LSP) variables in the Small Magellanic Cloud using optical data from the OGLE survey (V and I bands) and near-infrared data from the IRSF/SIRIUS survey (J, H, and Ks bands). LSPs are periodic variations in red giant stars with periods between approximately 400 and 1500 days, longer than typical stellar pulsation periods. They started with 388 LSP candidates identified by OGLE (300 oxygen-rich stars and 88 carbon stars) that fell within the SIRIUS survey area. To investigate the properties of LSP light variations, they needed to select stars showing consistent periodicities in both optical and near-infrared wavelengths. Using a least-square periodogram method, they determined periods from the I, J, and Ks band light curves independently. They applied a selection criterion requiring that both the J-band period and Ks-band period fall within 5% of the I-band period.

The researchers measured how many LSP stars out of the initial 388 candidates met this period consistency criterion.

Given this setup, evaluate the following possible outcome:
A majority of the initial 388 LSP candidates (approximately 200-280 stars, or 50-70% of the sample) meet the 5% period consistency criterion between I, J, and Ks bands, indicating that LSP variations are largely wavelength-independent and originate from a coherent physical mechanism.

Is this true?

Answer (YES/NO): NO